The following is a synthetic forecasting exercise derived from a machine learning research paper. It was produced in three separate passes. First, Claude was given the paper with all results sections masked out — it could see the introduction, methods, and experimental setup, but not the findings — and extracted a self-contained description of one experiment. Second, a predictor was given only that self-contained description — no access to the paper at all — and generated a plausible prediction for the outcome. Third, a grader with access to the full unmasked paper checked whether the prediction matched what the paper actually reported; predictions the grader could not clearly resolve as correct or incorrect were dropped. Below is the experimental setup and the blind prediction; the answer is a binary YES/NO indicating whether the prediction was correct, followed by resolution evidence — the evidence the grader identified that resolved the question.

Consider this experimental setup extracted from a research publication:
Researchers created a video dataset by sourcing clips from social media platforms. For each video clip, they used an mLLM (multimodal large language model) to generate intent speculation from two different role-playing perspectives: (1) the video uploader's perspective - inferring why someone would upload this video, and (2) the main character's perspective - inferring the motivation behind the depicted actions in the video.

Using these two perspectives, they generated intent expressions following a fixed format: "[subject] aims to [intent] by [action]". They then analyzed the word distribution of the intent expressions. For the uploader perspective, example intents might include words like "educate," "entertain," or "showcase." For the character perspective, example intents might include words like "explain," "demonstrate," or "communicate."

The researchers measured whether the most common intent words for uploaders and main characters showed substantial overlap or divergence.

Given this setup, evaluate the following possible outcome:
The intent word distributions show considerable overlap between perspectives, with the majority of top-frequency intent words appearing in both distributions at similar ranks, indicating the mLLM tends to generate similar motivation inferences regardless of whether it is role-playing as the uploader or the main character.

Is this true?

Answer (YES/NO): NO